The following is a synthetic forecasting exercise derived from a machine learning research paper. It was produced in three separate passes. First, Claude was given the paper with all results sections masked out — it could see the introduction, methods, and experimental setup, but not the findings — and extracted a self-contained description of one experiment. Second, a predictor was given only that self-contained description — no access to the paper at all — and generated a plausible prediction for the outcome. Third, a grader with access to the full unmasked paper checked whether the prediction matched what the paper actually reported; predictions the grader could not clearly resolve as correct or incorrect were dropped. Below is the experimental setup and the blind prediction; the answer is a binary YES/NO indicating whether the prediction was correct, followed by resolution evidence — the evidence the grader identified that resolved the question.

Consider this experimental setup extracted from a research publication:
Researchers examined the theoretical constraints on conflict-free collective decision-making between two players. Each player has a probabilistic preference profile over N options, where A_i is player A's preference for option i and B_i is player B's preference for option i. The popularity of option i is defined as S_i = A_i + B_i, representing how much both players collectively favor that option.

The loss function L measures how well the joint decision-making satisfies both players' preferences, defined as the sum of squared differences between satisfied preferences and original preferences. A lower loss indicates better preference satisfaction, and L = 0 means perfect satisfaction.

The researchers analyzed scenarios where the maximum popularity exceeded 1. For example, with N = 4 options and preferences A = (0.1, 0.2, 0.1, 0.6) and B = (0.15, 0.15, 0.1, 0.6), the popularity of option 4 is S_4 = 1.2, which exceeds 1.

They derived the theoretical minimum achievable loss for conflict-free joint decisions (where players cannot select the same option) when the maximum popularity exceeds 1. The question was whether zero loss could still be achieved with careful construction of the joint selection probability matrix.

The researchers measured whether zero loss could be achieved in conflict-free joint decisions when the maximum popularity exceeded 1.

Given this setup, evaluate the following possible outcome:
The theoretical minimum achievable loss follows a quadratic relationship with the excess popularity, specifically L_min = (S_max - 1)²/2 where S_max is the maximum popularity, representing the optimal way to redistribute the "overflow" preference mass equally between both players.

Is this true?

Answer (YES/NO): NO